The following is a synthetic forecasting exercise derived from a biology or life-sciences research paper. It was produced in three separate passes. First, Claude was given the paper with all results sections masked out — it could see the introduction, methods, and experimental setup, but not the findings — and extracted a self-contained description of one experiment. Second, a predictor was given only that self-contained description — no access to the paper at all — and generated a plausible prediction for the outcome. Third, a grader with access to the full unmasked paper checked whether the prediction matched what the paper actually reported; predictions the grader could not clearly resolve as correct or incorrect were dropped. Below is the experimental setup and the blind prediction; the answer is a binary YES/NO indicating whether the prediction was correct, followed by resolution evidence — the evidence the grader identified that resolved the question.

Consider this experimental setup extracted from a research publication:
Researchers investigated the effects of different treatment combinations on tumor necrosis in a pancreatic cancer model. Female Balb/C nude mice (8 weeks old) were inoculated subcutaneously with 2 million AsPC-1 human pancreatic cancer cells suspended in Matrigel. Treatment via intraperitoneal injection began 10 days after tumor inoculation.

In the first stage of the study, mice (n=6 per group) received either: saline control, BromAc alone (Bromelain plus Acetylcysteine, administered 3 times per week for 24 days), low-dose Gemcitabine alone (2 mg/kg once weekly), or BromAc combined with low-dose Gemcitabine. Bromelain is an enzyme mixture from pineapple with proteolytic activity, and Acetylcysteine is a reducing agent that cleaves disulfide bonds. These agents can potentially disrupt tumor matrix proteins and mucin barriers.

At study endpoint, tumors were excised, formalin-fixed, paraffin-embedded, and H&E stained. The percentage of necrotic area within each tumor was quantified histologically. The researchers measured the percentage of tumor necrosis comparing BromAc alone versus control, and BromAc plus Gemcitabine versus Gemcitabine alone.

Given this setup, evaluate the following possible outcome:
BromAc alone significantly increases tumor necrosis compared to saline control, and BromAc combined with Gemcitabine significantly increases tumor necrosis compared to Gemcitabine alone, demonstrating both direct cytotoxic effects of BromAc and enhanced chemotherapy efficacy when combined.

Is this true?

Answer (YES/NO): NO